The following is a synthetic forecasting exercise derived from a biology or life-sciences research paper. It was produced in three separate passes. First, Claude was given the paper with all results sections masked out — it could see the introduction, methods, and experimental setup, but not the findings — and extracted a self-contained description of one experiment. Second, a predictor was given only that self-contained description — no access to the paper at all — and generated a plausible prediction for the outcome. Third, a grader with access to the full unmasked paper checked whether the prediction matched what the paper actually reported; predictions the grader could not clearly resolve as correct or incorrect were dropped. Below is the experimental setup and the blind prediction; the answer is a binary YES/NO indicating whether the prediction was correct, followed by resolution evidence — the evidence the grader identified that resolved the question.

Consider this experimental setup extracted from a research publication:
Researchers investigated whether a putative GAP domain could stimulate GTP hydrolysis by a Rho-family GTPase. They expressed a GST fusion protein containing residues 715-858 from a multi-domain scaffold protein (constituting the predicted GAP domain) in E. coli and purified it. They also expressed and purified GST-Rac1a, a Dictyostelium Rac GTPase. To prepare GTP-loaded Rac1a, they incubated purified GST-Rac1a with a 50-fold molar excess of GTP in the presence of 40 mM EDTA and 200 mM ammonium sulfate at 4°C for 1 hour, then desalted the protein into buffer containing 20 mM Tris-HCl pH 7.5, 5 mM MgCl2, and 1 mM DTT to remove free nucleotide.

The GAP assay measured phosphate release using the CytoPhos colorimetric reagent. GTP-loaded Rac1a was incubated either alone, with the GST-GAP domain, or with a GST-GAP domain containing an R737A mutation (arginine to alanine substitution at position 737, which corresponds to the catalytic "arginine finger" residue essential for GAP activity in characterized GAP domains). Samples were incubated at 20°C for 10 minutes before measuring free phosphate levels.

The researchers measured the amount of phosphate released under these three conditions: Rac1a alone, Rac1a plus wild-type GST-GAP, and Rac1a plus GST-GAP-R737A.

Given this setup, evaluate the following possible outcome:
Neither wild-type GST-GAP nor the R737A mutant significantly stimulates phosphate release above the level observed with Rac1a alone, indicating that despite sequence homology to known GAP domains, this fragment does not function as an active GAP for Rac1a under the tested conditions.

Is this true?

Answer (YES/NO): NO